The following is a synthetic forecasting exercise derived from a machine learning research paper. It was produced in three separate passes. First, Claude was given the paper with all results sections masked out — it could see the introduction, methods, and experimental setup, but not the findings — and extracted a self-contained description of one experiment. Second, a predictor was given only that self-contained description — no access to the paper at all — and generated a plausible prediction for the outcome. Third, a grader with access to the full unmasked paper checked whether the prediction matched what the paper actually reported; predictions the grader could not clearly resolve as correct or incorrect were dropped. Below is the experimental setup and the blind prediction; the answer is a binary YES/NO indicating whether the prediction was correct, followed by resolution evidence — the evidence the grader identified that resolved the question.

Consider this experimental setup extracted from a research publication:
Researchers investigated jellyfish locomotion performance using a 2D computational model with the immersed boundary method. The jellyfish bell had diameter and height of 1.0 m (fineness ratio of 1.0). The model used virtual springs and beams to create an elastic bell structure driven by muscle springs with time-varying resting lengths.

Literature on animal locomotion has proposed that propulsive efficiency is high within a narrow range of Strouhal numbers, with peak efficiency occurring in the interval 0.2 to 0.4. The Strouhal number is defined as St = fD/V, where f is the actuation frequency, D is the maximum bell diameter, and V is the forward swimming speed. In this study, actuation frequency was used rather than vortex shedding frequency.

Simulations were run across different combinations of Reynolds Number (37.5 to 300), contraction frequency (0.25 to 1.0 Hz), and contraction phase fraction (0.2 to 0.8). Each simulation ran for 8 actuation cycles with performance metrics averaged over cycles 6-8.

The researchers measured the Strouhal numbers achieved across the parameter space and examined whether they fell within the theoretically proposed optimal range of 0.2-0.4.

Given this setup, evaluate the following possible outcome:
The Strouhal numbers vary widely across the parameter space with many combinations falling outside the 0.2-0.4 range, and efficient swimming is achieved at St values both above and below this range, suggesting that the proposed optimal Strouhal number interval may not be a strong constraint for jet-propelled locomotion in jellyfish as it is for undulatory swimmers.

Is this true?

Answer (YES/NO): NO